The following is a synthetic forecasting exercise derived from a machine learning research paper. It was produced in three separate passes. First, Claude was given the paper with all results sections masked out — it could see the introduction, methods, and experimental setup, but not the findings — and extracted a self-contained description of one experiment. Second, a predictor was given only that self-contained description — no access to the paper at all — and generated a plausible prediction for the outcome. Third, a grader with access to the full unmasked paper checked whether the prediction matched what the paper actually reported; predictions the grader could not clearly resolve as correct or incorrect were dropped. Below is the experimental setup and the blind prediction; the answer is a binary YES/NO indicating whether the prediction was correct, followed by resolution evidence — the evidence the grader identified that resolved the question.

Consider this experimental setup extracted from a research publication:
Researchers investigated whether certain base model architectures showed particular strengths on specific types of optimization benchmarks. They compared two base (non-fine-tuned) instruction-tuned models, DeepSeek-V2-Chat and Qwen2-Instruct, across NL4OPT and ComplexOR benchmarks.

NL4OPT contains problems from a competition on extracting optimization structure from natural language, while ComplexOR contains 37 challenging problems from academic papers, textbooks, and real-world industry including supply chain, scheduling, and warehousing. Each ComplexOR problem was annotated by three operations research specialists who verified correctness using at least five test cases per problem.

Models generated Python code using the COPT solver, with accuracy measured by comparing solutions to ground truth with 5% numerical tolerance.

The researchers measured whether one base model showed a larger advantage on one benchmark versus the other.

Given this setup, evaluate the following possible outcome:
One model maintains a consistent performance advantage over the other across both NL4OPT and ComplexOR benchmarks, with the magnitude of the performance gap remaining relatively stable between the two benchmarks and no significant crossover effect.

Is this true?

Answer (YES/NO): NO